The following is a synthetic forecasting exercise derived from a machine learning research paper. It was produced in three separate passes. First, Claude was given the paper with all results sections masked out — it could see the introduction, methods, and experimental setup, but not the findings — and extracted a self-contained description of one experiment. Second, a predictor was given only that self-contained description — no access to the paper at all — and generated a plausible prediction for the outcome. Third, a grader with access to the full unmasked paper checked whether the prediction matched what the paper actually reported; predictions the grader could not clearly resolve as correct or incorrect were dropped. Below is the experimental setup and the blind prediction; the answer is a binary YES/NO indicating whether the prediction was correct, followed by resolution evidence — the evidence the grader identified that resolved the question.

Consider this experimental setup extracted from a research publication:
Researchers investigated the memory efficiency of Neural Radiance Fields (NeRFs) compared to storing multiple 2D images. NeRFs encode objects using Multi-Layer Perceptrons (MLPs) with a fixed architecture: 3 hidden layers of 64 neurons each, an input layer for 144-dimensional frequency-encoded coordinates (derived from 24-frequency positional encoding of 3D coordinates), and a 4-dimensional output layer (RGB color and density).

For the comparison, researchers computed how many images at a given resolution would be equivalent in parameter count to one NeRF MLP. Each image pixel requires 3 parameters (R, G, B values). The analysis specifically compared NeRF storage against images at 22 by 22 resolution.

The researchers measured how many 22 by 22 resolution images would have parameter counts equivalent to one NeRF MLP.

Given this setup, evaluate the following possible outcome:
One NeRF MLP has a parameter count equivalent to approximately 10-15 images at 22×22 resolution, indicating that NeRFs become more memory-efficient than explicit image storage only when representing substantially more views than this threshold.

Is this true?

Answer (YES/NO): NO